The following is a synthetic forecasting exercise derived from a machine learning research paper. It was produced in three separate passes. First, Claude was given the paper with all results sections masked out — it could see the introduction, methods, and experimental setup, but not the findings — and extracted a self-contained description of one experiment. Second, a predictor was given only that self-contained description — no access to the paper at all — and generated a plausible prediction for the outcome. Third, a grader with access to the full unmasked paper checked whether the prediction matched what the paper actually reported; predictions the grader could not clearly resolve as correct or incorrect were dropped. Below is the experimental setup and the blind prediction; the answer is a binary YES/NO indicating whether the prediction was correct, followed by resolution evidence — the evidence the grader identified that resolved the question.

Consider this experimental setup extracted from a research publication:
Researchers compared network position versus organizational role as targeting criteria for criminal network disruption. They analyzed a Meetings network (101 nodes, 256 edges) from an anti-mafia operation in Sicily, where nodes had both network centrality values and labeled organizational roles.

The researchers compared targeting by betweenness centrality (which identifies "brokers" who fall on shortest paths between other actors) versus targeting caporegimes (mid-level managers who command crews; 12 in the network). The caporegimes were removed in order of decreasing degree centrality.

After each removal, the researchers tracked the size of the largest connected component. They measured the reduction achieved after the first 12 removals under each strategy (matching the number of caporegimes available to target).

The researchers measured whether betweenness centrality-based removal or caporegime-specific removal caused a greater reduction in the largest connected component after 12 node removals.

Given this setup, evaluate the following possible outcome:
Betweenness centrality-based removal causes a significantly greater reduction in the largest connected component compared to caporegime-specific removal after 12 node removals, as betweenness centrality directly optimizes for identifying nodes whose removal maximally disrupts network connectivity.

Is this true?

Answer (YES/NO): NO